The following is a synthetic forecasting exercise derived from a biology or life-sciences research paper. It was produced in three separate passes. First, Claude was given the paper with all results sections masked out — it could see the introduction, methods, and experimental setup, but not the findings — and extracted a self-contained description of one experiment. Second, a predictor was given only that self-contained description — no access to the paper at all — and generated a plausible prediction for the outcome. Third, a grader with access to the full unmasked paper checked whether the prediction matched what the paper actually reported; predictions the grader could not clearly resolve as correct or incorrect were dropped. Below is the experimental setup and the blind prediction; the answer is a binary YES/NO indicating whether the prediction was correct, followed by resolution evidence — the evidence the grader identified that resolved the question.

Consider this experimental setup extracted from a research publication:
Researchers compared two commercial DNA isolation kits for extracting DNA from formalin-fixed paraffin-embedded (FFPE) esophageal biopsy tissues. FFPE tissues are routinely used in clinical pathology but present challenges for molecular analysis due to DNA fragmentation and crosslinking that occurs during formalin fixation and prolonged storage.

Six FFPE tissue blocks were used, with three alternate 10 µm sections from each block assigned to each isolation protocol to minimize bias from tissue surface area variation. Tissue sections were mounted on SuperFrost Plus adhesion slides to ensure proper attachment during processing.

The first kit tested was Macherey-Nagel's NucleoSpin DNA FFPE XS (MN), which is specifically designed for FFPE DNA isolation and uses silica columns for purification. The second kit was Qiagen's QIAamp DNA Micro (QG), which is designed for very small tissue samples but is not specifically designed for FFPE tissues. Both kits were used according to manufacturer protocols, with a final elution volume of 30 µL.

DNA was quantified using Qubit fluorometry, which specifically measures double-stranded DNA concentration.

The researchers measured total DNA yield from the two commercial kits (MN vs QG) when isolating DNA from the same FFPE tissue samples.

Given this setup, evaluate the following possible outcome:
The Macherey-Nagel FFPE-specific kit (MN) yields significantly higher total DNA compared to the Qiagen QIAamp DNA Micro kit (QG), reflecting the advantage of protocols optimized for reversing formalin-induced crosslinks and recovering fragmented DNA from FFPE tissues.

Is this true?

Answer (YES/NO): NO